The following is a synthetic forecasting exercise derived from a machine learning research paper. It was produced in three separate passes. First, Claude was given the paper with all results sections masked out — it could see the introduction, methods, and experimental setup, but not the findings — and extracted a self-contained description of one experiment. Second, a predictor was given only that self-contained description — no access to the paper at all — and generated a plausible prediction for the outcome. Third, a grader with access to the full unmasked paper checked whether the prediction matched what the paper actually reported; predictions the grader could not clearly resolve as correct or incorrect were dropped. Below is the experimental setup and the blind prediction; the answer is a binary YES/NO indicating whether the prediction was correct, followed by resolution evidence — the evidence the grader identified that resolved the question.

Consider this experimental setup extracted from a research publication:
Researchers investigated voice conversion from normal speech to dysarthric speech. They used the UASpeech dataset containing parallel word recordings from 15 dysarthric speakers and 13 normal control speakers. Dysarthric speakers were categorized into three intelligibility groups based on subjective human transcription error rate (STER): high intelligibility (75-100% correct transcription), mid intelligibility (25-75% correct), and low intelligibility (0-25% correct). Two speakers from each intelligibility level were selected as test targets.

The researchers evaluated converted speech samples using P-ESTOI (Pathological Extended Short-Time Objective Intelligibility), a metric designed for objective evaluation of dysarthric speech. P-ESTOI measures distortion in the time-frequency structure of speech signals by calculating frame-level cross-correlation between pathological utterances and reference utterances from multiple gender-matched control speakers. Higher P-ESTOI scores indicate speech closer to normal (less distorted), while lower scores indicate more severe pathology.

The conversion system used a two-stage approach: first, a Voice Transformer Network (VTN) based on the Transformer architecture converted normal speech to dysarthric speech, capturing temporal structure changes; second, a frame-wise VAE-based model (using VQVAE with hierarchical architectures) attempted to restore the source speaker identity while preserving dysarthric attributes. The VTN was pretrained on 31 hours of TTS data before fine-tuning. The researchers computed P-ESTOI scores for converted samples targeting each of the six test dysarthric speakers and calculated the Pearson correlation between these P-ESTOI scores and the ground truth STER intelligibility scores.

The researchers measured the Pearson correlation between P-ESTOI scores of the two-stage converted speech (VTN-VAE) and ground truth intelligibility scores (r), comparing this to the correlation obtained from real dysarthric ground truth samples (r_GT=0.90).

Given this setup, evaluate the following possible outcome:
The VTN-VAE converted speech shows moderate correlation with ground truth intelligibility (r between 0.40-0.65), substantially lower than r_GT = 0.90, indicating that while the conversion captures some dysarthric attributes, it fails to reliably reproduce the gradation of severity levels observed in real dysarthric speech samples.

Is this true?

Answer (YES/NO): NO